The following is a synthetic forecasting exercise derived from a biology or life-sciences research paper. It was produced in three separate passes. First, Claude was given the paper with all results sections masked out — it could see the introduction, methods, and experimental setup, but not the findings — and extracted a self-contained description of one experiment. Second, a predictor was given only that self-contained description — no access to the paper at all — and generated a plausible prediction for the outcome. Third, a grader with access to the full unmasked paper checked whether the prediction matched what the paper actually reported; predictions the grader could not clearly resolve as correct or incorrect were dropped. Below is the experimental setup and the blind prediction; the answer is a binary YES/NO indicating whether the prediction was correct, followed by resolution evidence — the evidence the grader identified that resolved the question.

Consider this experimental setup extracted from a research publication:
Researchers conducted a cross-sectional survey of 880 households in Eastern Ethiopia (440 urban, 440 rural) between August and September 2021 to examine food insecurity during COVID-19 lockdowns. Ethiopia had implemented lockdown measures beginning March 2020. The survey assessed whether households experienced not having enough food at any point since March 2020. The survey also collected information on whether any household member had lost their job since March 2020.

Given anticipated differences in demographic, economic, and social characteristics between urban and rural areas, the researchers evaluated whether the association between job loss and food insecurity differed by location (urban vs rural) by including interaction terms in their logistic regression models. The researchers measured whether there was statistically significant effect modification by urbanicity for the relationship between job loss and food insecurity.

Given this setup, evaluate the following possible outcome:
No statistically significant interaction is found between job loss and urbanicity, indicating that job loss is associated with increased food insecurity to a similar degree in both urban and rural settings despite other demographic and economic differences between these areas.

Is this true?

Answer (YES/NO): NO